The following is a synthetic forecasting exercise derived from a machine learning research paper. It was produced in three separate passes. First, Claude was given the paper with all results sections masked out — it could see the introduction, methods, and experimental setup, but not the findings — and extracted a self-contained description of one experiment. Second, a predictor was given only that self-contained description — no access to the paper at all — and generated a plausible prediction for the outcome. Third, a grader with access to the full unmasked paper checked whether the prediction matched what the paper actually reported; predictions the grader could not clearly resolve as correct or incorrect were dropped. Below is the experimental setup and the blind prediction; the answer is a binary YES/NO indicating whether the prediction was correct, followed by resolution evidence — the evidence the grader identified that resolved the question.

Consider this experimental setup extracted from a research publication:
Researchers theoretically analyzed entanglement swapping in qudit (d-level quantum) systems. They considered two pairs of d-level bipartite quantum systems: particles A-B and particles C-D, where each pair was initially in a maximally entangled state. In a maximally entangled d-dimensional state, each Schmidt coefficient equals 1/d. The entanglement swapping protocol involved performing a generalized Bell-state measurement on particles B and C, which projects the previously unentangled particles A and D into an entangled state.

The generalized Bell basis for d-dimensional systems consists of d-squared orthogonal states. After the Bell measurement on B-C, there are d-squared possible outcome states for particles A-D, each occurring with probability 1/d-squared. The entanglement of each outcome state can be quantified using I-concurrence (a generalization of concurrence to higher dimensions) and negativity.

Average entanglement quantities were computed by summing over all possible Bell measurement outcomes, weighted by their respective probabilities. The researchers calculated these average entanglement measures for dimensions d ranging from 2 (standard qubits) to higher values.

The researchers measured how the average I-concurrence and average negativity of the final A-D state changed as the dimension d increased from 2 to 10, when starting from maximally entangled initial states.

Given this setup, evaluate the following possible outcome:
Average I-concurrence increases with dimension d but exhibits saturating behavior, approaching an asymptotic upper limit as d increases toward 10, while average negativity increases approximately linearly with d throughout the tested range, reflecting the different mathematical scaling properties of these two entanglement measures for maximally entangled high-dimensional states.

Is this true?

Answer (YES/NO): NO